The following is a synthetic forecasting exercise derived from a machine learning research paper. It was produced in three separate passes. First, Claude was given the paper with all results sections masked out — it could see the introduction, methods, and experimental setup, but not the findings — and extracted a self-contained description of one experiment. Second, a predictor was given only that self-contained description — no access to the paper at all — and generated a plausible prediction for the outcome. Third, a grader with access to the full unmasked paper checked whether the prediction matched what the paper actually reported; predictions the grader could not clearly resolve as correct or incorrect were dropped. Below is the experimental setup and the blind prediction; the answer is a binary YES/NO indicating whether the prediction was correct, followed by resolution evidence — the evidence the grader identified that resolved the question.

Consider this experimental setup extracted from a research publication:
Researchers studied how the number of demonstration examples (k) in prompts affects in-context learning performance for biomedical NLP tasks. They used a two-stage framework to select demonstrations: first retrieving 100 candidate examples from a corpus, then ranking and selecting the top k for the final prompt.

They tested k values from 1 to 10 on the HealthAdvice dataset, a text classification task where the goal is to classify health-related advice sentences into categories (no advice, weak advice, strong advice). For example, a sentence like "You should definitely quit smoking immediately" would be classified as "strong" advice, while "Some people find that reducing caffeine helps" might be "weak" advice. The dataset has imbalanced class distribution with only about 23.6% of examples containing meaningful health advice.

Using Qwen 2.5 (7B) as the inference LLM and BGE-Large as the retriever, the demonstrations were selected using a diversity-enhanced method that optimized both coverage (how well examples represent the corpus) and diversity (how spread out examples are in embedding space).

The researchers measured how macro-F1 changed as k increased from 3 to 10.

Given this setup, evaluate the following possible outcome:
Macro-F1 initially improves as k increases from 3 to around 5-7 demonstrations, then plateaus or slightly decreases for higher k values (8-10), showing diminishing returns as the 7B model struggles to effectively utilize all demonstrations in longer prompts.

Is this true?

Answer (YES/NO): NO